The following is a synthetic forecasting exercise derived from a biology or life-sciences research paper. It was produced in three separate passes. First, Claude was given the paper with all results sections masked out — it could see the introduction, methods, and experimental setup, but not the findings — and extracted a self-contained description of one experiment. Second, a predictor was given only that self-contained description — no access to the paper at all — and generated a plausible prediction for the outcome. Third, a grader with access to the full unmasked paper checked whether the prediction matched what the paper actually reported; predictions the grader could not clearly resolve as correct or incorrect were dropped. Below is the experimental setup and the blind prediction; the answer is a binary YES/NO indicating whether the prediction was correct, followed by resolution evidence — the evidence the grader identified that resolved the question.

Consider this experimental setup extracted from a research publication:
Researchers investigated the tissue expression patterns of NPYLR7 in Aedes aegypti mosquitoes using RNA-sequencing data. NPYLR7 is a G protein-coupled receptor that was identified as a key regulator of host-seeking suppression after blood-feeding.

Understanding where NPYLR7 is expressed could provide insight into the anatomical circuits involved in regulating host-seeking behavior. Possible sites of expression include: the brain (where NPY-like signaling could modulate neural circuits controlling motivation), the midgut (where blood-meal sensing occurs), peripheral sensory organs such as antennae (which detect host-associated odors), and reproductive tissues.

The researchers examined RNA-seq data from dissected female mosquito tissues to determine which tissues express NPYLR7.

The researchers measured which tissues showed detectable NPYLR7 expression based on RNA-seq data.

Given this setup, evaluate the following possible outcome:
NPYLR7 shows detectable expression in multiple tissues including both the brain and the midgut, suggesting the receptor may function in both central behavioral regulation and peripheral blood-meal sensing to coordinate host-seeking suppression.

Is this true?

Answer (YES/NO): NO